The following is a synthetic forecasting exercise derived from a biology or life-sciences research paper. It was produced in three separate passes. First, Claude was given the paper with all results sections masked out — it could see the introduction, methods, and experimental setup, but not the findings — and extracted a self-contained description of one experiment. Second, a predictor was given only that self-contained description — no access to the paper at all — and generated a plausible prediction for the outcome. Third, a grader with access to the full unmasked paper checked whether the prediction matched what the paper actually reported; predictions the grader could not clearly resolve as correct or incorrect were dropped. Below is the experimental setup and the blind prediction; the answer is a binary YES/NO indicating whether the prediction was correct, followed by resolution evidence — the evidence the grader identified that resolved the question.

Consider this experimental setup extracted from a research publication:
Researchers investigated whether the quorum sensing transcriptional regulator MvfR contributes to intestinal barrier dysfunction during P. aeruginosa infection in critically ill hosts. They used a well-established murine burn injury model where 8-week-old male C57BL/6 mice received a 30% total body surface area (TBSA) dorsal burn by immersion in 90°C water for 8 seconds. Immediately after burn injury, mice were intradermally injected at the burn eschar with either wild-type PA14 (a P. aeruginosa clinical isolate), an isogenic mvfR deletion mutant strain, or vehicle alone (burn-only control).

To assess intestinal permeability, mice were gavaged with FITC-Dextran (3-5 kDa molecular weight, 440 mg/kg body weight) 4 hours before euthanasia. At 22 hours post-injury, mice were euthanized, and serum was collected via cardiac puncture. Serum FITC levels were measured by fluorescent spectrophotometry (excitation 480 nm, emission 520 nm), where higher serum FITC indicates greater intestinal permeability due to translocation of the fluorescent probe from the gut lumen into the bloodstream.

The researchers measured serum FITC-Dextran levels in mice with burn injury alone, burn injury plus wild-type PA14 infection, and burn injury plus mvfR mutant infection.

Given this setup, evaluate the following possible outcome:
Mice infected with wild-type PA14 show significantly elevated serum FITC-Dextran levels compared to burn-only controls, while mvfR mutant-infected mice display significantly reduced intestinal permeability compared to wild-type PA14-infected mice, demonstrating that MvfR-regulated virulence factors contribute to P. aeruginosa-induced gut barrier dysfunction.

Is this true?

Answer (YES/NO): YES